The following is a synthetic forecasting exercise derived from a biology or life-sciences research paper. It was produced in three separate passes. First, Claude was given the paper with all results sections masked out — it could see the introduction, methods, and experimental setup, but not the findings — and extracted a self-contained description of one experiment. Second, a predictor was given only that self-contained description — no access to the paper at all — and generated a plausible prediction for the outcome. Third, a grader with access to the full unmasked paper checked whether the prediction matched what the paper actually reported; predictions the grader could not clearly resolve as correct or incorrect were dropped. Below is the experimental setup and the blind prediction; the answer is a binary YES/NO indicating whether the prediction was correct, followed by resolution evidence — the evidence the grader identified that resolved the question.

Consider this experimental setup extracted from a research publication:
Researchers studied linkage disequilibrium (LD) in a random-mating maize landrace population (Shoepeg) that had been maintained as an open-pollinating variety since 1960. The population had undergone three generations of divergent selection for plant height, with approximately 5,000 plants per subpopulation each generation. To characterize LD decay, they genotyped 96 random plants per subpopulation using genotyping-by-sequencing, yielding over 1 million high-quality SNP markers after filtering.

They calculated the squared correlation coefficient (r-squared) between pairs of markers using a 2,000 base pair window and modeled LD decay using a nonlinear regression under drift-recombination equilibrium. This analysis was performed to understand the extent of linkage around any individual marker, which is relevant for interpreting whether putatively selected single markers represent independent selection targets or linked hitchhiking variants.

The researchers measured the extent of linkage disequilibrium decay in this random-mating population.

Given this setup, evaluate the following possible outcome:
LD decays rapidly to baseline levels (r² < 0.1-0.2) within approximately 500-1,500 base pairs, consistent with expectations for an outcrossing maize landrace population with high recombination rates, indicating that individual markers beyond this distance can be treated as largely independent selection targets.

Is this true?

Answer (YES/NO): NO